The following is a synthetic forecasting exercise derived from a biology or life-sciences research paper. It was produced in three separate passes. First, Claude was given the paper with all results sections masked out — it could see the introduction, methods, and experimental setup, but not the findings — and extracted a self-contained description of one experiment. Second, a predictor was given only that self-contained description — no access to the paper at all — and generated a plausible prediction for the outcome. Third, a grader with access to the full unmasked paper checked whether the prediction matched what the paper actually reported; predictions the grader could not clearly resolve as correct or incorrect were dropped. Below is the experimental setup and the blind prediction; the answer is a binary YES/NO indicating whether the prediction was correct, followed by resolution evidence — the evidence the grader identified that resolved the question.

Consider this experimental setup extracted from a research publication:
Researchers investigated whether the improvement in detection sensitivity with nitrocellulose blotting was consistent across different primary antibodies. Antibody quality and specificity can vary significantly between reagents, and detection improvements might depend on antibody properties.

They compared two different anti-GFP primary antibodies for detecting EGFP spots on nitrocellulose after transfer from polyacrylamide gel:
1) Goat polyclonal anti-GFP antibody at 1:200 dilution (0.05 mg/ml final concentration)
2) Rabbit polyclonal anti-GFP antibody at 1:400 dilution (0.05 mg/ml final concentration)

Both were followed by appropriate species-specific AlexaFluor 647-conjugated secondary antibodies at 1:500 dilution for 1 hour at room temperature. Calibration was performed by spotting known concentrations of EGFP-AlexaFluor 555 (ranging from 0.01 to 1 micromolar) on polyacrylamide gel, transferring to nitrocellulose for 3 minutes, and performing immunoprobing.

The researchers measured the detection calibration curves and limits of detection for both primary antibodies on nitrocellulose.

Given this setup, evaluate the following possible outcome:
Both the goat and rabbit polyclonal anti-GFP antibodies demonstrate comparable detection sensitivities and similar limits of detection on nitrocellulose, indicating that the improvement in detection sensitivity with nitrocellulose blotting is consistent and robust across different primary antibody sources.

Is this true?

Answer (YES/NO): YES